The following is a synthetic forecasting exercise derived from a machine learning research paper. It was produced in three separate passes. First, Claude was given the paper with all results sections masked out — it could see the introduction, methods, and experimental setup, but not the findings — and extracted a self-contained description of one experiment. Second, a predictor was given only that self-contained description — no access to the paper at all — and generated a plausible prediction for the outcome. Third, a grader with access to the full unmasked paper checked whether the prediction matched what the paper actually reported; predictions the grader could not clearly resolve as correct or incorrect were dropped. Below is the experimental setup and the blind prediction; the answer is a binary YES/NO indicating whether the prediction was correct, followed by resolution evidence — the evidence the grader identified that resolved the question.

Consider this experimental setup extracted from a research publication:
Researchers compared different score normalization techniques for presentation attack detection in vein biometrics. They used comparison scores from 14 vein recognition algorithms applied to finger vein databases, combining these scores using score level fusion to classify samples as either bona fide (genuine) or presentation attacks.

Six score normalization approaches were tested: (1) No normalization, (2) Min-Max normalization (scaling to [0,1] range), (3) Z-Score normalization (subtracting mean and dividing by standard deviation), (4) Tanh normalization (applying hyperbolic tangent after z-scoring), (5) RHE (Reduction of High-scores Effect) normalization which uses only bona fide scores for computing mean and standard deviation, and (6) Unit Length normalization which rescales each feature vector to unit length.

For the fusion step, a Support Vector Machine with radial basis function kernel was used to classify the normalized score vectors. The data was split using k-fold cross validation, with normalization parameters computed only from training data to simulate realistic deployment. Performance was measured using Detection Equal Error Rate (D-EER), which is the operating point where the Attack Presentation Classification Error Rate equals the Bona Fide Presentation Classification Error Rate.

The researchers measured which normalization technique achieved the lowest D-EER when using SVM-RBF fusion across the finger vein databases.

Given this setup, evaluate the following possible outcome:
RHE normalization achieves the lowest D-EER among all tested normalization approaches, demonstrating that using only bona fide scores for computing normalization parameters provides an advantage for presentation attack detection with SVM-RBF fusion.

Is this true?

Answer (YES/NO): NO